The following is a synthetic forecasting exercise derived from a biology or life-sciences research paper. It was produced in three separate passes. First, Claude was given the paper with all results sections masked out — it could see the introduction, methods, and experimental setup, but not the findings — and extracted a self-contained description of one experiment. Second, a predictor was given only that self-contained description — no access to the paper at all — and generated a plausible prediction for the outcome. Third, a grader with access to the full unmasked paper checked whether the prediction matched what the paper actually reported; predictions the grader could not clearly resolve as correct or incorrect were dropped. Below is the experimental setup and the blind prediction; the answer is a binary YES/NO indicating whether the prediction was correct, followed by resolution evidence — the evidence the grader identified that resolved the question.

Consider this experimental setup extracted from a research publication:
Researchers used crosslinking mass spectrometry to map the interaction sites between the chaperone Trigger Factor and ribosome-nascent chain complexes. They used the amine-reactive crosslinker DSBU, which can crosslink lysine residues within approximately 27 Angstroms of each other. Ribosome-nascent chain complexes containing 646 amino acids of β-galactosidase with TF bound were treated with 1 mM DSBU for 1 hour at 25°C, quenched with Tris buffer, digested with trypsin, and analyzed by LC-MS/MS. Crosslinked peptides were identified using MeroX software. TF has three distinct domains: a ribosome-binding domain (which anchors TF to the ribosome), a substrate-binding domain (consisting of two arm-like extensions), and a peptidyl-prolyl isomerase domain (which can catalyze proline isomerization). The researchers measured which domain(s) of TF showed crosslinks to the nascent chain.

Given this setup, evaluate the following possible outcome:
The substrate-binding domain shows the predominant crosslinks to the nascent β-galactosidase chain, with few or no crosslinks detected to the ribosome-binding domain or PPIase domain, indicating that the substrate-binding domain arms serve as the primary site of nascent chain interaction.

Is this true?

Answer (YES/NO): NO